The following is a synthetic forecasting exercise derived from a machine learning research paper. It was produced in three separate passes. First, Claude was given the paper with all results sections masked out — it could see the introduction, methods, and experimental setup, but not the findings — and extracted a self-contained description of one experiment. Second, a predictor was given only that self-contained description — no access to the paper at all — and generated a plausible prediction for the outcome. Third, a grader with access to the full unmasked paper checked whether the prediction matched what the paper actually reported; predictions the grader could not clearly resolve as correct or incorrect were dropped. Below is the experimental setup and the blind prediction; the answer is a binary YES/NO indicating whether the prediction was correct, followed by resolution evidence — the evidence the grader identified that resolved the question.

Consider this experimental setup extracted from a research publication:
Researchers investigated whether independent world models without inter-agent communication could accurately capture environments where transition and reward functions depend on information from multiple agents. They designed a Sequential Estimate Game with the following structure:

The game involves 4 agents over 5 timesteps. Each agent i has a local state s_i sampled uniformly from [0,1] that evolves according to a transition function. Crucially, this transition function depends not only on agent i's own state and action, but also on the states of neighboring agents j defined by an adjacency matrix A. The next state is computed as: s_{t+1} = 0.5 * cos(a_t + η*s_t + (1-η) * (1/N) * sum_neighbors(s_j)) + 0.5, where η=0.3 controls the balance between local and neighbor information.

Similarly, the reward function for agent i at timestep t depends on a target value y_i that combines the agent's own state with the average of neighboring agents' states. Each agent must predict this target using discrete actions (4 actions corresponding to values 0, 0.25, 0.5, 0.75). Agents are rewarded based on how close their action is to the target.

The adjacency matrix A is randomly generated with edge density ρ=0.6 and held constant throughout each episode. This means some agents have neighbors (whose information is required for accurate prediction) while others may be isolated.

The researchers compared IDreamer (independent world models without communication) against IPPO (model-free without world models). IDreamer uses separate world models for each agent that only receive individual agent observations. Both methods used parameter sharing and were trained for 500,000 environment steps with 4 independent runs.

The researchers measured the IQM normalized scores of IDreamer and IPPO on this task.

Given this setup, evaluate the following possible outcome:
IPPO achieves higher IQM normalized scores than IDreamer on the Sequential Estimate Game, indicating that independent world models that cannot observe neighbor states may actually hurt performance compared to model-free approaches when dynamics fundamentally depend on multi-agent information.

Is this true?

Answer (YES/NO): NO